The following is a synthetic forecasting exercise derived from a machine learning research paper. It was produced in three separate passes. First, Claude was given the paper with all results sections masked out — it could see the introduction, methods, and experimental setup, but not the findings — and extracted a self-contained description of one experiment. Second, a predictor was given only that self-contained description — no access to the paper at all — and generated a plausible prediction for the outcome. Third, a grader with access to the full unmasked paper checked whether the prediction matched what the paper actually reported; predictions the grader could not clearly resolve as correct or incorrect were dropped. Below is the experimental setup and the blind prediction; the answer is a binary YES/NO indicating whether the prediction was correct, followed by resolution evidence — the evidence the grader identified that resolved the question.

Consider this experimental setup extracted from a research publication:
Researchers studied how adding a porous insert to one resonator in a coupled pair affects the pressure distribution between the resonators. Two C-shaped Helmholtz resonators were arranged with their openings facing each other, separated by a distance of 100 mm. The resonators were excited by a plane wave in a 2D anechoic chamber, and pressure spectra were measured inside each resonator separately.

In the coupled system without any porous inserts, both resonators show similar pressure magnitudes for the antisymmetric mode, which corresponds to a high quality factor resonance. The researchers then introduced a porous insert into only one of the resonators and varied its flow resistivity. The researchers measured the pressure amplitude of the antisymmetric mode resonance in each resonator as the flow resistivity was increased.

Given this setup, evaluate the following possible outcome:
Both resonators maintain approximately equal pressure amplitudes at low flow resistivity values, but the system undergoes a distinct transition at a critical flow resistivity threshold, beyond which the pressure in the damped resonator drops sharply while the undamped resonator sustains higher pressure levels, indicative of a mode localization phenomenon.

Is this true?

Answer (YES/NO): NO